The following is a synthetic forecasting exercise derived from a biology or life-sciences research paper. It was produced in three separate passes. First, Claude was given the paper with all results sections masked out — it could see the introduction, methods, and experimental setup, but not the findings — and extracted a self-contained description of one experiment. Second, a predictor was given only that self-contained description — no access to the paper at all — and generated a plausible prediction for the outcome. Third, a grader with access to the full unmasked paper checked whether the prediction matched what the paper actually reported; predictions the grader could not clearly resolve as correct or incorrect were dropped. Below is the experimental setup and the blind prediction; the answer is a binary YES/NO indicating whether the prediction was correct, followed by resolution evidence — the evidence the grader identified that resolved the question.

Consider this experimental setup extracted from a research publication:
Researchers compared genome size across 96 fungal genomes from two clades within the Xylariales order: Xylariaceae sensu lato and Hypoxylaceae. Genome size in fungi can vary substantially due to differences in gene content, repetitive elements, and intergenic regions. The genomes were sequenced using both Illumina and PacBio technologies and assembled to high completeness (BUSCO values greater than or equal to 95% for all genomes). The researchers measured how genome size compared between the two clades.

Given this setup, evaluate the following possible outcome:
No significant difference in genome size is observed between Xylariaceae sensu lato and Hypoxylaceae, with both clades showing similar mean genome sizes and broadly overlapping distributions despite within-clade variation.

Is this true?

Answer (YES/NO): NO